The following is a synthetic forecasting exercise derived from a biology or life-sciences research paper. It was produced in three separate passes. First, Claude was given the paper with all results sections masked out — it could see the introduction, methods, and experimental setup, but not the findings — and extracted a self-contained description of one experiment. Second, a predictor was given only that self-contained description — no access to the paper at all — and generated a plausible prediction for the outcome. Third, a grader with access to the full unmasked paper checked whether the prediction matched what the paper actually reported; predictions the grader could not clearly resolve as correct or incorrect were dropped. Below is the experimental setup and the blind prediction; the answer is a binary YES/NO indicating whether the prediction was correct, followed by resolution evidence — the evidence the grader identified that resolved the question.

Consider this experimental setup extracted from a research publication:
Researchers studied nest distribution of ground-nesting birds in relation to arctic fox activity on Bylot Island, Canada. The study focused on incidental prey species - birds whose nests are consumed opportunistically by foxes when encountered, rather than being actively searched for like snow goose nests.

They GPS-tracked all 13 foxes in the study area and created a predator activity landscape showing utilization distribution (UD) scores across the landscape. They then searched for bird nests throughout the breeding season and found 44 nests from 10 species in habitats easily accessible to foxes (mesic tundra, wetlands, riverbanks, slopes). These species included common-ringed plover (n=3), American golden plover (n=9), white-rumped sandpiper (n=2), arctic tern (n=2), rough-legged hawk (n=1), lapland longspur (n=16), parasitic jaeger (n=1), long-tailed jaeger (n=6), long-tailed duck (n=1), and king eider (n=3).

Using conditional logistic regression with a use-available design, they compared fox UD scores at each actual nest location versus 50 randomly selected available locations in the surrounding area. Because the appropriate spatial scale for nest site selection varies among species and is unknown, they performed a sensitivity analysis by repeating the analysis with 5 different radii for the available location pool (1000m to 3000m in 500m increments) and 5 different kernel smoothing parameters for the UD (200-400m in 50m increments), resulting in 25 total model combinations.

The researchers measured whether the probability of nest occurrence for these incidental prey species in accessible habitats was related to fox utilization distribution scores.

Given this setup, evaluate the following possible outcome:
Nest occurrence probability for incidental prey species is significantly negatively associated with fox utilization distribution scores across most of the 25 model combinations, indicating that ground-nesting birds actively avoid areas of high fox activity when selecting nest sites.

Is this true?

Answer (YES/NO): YES